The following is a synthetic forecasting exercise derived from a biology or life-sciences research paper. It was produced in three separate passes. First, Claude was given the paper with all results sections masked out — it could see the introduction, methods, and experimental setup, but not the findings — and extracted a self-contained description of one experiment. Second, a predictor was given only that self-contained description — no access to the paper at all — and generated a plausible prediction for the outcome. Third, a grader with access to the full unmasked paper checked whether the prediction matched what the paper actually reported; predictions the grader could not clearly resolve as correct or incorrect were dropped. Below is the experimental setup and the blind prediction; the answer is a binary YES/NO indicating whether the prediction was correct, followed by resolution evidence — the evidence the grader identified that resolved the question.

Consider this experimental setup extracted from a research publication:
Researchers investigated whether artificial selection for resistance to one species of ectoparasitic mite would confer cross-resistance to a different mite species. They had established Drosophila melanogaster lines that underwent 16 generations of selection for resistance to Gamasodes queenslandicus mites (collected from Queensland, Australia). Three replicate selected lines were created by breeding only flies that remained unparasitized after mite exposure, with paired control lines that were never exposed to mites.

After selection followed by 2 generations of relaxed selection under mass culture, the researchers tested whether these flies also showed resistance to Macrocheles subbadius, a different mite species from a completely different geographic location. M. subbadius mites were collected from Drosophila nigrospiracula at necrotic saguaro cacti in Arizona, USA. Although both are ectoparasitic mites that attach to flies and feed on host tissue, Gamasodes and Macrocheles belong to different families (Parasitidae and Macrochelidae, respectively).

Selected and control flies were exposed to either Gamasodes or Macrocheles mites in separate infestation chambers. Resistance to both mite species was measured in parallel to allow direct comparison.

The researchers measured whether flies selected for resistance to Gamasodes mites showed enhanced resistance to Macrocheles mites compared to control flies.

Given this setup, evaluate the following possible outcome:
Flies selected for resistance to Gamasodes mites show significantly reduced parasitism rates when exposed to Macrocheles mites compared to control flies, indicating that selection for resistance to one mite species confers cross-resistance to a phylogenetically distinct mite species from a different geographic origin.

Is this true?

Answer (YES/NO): YES